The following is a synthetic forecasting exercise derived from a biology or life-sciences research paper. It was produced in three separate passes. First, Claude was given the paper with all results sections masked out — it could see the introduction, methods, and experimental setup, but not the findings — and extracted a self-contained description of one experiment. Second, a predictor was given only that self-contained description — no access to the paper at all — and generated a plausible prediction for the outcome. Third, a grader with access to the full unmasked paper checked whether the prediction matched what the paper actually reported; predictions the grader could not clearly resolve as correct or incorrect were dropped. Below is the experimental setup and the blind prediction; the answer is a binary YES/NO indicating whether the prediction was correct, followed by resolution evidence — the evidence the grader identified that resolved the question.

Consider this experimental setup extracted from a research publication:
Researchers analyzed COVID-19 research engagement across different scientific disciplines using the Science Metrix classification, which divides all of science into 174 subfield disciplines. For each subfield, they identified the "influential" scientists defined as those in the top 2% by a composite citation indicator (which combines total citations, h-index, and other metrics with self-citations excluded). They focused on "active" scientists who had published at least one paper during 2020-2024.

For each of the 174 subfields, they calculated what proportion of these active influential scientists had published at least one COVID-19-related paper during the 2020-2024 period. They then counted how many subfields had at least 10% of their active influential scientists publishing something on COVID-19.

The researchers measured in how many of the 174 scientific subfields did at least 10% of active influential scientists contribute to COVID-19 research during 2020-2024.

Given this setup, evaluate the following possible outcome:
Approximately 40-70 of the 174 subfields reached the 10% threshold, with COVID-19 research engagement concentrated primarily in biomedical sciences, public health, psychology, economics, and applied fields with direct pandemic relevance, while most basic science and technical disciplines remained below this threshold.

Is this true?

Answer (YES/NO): NO